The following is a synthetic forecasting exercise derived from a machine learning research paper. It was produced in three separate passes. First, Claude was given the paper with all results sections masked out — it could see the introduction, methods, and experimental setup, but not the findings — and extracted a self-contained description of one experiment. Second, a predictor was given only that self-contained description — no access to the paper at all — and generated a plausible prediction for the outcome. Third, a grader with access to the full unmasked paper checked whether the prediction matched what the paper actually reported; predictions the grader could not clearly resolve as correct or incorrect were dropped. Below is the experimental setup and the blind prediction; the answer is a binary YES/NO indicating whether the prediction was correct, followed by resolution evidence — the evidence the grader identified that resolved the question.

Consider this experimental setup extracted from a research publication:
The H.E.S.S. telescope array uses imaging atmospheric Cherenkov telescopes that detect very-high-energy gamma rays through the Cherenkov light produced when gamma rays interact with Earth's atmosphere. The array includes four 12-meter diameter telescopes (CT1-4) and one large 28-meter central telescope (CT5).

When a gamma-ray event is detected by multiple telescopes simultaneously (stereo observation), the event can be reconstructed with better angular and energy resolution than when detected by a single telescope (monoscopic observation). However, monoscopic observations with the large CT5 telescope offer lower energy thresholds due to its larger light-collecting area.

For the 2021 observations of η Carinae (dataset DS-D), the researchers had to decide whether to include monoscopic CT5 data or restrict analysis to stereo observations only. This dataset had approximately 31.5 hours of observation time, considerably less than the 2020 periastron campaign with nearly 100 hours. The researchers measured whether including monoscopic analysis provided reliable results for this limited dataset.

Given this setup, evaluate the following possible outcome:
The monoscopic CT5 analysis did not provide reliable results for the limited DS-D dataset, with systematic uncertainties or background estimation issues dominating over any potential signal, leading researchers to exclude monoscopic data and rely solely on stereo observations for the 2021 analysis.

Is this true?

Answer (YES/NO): YES